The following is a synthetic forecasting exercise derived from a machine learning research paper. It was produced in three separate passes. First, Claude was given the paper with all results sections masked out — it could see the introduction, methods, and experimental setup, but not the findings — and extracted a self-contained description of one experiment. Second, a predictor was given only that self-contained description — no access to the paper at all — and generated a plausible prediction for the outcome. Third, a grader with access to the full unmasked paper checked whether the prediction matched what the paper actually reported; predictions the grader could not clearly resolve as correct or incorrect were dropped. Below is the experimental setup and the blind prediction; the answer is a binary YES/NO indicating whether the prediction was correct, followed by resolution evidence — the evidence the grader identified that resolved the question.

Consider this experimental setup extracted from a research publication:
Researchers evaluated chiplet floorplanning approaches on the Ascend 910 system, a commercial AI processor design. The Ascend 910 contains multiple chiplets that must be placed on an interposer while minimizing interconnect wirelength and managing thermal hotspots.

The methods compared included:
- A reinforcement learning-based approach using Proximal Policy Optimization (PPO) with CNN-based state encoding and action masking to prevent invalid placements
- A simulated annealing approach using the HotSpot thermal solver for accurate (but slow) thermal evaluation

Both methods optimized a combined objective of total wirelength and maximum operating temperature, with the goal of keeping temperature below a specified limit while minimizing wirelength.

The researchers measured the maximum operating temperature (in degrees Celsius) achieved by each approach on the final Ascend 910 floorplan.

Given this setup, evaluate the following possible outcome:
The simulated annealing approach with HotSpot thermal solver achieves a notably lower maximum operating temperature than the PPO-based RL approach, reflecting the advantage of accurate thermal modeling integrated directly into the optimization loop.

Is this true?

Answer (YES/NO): YES